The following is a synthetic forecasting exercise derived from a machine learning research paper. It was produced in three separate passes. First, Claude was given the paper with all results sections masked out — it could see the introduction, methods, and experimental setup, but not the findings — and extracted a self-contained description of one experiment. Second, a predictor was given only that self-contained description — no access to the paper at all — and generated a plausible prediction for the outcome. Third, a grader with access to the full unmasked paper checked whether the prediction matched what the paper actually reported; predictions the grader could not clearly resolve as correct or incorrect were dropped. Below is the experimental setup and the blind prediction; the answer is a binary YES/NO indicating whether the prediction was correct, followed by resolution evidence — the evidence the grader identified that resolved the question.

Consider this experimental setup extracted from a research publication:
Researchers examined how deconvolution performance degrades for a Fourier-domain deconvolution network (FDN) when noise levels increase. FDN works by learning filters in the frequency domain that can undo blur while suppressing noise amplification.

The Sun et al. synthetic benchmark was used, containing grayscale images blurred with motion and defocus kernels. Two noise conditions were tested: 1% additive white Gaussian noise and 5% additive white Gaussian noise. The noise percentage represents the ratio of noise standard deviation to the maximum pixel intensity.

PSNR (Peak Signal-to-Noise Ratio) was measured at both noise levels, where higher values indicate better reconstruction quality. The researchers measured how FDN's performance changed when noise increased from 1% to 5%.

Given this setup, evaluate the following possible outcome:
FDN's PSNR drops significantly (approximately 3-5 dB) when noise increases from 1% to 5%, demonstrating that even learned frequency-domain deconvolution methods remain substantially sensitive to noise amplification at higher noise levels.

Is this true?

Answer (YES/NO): YES